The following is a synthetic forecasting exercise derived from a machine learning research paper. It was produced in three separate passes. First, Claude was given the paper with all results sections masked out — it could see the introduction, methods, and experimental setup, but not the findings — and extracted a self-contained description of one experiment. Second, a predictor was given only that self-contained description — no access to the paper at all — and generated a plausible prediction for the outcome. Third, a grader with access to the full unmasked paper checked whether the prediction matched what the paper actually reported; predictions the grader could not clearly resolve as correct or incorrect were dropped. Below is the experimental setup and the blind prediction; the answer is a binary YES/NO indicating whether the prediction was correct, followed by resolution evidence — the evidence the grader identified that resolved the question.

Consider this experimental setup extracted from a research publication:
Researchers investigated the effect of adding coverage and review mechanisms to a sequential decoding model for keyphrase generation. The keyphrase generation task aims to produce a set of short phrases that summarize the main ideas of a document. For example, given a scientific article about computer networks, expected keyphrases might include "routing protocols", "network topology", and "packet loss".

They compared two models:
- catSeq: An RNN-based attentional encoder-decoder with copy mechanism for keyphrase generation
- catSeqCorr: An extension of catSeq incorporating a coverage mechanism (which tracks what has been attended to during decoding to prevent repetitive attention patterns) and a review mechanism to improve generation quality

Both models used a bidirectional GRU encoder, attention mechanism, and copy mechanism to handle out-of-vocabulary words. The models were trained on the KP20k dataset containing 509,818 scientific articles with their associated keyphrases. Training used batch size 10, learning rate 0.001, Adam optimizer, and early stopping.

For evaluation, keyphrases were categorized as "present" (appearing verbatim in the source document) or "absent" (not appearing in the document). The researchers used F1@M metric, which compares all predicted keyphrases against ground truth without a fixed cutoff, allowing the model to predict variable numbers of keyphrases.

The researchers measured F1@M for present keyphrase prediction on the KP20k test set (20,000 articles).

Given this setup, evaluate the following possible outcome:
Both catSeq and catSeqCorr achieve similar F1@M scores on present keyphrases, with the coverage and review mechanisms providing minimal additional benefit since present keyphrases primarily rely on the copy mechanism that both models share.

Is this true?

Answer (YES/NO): YES